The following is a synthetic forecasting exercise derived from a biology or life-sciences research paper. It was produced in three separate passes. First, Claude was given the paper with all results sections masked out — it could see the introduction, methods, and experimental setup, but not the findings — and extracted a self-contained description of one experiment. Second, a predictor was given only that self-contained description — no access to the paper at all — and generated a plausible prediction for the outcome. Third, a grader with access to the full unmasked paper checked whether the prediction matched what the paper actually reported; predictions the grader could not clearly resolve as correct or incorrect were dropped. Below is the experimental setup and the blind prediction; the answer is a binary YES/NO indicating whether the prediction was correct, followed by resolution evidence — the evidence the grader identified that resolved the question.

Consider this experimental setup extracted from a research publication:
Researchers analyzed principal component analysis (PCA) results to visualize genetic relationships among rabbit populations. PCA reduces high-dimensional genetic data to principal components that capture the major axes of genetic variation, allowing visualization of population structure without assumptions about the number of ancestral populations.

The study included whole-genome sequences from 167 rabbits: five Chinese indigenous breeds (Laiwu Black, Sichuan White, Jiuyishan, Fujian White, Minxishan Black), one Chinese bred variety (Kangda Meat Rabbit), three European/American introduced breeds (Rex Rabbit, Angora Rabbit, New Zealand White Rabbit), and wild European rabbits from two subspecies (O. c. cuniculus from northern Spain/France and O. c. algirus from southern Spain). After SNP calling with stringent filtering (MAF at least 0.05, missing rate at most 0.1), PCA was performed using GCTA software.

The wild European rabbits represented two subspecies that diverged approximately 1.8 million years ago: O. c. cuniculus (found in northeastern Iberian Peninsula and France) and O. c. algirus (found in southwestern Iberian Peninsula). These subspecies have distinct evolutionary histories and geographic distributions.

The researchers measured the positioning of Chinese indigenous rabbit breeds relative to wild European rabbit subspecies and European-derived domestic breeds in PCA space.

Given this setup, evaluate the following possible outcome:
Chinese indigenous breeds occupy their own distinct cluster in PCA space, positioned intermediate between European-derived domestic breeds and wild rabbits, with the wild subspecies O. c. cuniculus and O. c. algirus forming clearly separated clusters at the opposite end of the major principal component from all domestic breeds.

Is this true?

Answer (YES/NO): NO